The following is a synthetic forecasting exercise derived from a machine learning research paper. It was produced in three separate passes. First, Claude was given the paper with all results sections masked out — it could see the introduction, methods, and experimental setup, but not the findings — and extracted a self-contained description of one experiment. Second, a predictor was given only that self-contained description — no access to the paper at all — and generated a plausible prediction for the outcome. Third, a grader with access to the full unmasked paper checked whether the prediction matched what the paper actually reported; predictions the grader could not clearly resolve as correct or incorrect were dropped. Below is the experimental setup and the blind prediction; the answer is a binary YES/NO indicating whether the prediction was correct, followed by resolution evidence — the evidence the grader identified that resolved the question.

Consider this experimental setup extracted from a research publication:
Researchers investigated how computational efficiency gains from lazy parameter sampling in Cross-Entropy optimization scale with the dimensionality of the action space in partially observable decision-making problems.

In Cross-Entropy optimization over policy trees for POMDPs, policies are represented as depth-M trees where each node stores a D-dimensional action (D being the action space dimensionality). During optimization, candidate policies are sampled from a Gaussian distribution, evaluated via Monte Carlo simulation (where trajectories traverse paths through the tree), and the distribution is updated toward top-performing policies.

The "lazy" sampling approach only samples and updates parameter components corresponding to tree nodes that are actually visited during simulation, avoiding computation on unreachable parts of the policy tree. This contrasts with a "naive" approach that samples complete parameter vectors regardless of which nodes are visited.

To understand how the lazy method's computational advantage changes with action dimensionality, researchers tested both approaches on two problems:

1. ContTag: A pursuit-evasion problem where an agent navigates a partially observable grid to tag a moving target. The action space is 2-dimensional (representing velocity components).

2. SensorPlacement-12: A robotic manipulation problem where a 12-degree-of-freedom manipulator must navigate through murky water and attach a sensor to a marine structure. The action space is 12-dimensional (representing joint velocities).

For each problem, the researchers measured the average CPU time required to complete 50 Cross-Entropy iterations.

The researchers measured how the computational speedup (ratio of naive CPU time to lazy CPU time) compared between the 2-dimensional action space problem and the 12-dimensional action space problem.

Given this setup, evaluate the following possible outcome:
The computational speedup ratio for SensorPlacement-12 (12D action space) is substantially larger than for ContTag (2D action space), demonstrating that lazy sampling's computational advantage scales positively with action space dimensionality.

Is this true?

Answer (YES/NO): YES